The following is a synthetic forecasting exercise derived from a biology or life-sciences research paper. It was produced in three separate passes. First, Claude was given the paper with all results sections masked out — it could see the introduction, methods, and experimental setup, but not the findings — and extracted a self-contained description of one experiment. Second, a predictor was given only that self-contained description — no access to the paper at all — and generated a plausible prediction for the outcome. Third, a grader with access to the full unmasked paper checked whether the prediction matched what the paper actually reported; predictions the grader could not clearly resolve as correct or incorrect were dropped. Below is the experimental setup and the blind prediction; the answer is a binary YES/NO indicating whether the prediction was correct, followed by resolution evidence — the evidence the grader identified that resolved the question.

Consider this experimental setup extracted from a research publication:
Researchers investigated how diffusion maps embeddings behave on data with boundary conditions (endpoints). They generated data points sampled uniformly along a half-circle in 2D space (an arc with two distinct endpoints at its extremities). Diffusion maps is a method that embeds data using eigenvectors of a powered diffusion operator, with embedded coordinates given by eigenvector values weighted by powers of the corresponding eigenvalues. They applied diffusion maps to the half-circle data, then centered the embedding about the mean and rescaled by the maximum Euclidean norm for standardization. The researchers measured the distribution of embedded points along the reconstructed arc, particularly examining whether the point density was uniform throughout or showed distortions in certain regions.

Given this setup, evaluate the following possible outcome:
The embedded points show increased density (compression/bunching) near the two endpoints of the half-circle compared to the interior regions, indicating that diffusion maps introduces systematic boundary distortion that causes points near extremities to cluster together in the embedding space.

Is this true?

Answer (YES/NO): YES